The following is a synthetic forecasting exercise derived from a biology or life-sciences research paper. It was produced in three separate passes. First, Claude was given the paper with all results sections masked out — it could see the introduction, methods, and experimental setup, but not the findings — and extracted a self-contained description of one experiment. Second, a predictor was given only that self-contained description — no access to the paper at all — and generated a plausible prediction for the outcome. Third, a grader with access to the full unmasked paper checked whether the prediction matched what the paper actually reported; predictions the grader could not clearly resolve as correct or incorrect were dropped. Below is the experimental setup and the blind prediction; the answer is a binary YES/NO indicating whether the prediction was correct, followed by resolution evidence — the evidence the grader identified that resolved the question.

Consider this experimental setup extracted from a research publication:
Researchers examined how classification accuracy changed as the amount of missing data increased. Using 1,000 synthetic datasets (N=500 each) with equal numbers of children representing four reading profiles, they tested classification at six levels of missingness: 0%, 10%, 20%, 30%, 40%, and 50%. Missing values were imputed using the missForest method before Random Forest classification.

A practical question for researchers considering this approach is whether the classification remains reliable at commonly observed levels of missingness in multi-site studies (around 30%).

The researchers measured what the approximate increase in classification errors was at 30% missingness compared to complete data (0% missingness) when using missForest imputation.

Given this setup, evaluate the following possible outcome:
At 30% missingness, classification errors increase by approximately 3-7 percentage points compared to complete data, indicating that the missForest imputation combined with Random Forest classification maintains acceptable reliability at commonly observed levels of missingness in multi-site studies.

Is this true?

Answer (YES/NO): YES